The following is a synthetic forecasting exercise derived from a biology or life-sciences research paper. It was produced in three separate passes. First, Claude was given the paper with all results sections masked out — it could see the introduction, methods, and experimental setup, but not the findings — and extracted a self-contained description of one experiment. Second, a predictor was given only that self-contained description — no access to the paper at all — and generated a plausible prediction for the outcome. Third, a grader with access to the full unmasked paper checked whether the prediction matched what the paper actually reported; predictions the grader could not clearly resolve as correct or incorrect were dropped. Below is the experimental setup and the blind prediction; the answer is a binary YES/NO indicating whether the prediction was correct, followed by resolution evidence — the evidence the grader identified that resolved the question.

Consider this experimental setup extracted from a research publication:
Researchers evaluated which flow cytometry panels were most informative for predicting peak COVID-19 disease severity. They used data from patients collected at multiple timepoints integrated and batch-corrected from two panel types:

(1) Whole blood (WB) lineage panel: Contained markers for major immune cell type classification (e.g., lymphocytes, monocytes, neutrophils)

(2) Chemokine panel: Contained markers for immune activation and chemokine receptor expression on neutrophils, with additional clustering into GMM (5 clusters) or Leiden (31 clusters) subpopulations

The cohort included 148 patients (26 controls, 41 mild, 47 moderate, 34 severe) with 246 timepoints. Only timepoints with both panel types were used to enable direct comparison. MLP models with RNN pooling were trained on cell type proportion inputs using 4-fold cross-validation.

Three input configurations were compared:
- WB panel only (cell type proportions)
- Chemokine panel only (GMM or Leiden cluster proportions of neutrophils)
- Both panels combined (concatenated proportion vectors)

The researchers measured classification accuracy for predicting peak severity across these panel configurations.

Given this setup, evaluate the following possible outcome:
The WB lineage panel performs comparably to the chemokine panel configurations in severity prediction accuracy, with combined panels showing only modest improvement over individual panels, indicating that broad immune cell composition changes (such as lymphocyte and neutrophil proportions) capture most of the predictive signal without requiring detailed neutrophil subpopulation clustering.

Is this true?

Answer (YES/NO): NO